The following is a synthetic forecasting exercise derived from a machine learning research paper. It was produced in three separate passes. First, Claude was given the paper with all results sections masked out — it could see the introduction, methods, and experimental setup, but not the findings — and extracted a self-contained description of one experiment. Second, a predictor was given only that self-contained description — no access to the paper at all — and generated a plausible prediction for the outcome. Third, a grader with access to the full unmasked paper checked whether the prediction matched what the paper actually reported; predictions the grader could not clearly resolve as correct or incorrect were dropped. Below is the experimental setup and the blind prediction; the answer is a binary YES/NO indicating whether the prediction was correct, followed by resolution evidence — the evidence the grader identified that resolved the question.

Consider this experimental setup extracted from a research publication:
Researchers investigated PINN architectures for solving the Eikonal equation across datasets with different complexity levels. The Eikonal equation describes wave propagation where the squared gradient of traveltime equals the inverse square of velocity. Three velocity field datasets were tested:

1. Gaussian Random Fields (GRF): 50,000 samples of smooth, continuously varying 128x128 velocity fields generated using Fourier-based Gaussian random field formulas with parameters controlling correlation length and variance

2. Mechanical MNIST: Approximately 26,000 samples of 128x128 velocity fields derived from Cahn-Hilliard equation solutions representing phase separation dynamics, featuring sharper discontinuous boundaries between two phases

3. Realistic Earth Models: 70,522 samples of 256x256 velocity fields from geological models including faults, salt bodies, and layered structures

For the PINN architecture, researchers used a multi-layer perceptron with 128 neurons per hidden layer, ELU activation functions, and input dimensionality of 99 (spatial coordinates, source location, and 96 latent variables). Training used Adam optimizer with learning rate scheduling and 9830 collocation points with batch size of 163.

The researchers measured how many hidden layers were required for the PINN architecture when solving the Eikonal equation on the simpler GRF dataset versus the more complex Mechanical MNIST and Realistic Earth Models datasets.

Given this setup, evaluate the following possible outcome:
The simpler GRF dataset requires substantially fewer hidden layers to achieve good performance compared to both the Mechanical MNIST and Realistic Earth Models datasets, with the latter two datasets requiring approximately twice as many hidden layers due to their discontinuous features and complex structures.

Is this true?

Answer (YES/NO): YES